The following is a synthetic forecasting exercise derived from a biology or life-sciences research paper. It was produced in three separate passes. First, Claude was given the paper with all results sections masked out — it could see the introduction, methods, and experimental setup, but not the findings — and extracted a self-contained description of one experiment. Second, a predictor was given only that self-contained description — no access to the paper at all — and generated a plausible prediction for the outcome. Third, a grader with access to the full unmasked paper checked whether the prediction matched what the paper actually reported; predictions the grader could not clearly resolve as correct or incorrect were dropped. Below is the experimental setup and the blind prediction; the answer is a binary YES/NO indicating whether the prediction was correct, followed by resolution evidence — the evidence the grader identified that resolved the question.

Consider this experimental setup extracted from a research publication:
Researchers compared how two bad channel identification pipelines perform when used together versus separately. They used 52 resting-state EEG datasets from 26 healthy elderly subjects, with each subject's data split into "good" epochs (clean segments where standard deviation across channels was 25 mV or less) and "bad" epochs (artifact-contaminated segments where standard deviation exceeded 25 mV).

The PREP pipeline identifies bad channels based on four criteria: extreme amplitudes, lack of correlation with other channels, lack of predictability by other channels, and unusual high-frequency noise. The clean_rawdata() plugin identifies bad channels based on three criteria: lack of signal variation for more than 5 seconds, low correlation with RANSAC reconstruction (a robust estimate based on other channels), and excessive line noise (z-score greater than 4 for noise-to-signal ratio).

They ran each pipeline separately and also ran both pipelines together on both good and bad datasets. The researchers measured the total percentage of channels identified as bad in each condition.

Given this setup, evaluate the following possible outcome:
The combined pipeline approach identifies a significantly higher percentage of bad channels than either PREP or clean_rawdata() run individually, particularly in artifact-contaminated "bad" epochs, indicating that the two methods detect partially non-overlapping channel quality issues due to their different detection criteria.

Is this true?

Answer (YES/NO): NO